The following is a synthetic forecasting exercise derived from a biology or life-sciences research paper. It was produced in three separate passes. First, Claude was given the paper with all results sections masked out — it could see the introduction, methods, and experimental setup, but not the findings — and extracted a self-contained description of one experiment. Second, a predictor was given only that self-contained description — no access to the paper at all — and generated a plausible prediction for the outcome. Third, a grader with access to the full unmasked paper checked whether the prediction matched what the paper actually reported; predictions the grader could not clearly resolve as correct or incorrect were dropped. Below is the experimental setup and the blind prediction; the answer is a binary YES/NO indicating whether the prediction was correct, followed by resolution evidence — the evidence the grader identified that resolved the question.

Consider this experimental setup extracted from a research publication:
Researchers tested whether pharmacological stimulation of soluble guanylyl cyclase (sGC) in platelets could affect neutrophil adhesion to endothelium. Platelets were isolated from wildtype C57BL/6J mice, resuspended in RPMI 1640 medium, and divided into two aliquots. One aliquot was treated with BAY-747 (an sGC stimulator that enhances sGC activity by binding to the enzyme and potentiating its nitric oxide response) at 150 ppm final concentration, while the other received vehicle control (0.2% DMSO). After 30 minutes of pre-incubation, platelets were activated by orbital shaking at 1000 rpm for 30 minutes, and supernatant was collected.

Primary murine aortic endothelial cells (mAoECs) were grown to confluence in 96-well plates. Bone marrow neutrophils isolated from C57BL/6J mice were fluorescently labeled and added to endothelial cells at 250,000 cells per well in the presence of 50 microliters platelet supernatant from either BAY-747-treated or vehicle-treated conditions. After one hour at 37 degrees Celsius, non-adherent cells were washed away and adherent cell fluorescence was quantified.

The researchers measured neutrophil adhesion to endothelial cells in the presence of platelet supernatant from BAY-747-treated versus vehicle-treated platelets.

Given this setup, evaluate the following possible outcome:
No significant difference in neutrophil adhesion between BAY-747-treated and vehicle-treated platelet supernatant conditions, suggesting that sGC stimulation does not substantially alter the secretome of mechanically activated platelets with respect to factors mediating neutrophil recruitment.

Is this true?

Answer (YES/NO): NO